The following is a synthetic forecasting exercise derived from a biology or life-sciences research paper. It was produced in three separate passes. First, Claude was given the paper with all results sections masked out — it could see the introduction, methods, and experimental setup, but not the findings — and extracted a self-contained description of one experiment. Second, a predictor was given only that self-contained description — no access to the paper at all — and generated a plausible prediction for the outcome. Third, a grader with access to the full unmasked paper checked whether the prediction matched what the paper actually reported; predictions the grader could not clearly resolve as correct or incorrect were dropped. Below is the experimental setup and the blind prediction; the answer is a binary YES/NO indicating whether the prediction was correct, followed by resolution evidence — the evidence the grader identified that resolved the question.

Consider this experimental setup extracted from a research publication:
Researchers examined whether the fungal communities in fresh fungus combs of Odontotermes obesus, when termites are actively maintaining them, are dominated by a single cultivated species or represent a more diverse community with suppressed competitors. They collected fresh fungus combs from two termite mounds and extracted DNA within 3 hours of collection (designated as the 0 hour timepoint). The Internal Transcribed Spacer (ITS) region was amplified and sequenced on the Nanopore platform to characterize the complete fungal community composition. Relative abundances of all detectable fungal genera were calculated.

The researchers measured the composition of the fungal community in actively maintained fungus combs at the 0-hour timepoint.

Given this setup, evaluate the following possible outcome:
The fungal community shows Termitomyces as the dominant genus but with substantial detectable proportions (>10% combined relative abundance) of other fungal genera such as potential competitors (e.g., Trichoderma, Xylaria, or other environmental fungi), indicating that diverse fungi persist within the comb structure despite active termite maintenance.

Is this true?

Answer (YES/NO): NO